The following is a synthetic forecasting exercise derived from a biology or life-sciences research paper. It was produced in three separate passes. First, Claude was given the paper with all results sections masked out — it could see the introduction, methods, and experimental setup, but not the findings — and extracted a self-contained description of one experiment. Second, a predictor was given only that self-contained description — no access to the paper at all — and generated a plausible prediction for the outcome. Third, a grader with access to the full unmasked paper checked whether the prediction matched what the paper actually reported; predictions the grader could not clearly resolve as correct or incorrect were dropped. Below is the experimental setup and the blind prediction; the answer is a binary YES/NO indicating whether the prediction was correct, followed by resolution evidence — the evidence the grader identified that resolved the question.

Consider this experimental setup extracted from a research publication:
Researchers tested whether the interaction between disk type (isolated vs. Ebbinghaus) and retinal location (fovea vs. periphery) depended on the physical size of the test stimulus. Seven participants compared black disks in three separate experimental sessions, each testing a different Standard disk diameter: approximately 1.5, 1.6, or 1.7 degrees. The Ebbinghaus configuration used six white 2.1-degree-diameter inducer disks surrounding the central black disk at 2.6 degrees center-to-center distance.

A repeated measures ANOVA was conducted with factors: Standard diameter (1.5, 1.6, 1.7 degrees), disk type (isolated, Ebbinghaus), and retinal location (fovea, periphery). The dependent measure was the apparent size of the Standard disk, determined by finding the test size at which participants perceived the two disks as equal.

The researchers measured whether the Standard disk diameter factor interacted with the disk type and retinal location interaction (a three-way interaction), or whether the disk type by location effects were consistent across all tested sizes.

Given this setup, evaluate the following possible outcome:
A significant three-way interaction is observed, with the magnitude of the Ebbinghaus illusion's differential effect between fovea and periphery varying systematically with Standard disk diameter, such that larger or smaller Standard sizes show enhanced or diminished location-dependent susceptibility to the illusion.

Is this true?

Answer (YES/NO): NO